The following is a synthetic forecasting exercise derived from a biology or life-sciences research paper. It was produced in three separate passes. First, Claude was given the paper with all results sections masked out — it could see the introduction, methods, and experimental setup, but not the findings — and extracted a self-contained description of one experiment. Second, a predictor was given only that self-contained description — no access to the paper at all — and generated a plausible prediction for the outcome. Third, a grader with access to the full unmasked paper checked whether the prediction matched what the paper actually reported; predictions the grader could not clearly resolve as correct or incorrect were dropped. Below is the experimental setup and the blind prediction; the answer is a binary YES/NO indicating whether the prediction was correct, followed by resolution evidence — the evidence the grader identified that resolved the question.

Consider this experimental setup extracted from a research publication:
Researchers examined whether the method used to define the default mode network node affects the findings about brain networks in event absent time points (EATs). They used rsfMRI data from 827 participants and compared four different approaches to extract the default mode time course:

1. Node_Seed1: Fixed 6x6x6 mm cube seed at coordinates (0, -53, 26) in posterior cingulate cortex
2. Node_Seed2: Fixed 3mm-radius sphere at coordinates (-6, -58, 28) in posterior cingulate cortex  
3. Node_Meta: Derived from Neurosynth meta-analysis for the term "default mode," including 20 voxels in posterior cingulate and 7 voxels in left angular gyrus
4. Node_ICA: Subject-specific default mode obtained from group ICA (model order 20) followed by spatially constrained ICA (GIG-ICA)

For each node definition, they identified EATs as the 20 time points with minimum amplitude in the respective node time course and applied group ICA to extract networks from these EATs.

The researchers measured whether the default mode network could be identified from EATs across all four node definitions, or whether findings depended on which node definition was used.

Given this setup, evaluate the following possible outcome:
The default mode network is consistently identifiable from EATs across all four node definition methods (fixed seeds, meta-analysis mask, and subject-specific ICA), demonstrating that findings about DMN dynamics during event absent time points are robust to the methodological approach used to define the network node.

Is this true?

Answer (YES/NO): YES